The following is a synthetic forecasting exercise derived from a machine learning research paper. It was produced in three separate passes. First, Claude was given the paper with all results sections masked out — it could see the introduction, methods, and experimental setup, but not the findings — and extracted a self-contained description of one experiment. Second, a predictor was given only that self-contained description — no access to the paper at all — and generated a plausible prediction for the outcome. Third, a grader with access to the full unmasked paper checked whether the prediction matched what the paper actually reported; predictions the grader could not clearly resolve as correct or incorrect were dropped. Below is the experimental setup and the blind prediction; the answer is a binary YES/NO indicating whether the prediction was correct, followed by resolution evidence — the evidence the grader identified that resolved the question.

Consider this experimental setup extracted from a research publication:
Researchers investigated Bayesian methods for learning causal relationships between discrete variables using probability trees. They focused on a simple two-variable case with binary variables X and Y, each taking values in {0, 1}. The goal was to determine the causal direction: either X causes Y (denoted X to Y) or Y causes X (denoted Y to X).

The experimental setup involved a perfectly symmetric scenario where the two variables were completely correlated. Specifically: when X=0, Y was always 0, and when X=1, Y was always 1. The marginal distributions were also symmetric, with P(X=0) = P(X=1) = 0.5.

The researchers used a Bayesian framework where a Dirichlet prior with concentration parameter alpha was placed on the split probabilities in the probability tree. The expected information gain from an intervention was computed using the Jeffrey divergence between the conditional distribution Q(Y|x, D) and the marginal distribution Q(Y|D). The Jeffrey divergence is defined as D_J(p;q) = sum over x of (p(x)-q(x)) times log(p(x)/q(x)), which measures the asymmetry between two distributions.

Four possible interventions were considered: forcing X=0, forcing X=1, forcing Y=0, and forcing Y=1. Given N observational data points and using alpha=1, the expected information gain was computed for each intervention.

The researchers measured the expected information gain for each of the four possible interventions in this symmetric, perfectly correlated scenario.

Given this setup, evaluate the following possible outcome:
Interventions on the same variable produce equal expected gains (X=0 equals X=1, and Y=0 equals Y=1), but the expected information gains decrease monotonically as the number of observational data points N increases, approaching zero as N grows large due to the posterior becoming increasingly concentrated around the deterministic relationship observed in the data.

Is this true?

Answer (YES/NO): NO